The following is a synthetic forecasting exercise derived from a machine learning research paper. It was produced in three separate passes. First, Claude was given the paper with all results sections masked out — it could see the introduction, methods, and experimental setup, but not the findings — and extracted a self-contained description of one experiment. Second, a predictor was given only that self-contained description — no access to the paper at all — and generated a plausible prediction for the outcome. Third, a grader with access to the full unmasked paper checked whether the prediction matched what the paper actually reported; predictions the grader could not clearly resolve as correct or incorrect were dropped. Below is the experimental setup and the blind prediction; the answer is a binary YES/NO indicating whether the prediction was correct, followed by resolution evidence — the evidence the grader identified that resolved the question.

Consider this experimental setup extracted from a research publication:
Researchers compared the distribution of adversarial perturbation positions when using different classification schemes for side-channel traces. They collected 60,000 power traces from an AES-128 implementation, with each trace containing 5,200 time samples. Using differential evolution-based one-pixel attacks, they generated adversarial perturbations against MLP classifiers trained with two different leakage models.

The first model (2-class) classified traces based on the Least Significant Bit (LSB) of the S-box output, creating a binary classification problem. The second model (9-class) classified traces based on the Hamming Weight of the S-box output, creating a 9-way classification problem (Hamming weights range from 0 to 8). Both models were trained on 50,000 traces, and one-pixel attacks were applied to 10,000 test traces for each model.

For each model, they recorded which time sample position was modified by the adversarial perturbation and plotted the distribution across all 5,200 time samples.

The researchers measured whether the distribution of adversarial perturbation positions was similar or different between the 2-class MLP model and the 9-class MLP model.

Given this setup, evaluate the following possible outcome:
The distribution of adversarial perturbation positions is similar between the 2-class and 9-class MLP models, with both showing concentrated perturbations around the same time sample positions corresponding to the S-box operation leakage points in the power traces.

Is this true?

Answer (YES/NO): NO